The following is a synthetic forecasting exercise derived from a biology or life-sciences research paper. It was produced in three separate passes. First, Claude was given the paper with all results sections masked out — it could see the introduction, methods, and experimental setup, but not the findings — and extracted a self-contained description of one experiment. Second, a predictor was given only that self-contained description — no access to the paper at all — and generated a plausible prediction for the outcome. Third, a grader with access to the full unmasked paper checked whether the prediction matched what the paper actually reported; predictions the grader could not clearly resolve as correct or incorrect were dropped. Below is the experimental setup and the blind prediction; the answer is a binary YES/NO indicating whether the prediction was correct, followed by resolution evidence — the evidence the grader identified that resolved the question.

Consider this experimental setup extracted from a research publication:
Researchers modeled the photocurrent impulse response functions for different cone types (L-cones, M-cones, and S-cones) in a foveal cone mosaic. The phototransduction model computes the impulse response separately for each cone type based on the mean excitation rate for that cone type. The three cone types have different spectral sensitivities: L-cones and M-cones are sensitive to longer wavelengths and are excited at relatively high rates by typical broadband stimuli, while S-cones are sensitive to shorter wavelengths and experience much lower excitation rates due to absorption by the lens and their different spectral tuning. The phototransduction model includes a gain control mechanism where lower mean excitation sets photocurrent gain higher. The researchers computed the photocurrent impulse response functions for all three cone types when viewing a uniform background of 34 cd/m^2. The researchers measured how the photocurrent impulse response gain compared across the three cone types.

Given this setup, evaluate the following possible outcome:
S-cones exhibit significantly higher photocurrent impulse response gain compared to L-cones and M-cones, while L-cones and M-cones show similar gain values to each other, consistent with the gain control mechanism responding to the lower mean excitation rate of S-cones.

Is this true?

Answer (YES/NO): YES